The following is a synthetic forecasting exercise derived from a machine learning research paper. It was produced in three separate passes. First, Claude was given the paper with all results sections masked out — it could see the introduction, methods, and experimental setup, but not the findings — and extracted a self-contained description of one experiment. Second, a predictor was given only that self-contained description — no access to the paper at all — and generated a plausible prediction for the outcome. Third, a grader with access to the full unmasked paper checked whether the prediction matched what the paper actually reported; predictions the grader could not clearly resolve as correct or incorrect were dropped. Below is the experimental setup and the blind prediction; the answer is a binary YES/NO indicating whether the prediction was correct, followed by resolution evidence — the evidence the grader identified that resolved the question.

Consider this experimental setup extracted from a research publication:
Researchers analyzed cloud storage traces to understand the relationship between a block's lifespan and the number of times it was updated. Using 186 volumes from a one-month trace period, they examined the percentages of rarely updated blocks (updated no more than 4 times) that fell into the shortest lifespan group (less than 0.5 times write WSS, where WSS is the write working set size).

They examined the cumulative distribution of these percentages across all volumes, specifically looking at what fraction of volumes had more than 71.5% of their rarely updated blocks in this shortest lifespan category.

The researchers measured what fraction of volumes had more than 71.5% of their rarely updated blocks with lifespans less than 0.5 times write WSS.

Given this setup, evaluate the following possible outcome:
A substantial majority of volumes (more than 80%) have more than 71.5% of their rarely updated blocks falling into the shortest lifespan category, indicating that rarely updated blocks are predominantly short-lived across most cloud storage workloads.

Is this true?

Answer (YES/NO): NO